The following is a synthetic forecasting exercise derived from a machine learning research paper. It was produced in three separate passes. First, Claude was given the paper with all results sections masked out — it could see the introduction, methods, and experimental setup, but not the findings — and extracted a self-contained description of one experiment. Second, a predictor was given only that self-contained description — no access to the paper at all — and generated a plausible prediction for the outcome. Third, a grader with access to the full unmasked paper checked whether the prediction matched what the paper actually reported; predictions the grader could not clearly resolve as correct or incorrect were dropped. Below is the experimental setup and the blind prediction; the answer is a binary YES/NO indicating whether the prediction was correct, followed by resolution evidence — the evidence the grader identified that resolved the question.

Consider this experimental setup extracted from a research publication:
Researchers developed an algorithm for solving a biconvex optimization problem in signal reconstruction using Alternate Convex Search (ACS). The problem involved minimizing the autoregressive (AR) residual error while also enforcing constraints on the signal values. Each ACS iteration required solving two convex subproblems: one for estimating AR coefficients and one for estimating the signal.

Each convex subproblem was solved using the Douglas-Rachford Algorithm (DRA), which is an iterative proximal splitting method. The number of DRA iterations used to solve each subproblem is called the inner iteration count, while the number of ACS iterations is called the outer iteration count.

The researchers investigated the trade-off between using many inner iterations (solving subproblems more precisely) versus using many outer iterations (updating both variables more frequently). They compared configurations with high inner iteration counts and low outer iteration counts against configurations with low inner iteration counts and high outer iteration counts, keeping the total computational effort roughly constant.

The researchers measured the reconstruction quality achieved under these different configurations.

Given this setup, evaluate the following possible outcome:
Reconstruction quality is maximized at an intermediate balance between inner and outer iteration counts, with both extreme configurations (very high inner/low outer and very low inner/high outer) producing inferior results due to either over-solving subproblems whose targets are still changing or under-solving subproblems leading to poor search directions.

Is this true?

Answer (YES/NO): NO